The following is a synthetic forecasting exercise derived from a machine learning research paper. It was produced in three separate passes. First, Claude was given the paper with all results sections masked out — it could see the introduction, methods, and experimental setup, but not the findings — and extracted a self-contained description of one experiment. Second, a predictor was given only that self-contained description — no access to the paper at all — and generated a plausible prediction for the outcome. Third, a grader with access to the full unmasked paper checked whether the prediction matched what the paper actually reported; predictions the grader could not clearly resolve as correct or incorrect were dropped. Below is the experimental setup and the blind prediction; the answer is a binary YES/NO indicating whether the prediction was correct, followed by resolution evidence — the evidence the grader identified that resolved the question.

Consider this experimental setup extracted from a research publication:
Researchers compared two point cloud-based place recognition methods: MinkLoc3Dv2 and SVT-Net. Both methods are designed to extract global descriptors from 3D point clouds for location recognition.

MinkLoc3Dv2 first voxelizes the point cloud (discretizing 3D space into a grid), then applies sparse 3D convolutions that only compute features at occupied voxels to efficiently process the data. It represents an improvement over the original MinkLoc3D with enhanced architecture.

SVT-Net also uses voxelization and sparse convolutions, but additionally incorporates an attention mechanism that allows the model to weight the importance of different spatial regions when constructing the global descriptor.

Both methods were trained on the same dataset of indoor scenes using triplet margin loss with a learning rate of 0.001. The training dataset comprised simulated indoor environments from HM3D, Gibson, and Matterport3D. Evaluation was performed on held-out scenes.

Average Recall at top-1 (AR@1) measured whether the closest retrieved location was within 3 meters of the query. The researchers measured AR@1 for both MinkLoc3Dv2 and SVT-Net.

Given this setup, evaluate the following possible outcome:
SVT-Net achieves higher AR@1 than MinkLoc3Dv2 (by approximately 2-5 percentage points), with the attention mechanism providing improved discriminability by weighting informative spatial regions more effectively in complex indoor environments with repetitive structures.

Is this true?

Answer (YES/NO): NO